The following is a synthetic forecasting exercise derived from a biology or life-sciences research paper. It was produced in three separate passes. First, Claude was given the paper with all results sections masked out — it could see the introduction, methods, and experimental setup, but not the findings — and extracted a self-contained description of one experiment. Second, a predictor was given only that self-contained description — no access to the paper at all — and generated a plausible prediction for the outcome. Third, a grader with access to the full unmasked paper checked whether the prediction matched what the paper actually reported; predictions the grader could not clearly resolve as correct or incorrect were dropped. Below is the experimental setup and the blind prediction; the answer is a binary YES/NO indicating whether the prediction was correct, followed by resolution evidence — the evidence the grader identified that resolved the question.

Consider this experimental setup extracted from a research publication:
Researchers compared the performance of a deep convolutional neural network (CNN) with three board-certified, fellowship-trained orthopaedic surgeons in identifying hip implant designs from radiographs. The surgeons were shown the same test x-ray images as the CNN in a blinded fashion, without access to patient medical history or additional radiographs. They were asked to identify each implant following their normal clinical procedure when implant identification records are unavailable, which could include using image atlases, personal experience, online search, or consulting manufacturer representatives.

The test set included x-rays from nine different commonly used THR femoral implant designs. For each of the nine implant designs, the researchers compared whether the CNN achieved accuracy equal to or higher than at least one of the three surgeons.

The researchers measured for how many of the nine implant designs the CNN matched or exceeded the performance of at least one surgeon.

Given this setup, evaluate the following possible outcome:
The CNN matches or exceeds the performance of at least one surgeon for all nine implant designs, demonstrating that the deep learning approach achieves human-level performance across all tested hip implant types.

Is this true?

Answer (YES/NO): NO